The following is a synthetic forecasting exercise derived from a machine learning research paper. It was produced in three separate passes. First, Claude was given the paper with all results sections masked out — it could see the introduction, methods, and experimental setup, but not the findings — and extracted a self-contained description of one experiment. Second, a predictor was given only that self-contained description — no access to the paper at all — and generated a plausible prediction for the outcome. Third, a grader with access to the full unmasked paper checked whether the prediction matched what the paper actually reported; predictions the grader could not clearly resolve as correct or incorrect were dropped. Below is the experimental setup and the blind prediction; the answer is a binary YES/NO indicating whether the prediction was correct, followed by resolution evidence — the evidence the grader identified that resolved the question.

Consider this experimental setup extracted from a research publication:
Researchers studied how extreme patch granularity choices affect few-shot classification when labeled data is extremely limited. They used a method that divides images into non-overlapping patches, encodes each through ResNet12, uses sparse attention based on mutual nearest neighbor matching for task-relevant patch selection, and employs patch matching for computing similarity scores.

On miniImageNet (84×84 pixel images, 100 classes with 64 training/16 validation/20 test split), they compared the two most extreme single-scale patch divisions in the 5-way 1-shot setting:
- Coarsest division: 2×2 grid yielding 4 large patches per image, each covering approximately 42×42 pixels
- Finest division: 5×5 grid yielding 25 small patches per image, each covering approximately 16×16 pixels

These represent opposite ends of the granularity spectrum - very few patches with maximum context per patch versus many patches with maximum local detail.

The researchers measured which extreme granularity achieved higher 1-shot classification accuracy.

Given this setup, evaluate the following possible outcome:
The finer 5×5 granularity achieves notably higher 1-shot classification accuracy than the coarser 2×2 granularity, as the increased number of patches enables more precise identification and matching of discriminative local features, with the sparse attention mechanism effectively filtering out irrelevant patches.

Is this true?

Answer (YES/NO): NO